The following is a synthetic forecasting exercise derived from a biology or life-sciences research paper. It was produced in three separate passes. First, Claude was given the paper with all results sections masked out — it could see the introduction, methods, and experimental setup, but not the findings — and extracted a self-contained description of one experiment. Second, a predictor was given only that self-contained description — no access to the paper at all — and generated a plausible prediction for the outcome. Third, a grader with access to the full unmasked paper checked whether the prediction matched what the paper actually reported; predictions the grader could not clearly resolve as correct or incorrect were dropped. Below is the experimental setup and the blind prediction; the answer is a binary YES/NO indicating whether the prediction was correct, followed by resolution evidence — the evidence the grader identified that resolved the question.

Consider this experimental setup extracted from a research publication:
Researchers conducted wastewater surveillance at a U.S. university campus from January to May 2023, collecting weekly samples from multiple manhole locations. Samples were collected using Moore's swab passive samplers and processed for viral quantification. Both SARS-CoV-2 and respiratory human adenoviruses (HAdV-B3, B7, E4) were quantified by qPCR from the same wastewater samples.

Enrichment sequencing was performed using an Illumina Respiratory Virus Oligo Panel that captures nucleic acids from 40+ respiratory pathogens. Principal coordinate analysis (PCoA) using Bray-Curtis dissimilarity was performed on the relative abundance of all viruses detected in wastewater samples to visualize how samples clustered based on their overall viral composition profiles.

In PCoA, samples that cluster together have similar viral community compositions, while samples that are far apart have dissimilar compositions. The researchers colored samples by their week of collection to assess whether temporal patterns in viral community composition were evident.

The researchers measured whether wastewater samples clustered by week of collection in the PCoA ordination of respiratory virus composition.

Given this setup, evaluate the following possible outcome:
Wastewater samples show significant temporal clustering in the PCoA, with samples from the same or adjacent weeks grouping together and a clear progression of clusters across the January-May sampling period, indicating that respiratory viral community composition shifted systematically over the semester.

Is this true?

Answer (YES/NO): YES